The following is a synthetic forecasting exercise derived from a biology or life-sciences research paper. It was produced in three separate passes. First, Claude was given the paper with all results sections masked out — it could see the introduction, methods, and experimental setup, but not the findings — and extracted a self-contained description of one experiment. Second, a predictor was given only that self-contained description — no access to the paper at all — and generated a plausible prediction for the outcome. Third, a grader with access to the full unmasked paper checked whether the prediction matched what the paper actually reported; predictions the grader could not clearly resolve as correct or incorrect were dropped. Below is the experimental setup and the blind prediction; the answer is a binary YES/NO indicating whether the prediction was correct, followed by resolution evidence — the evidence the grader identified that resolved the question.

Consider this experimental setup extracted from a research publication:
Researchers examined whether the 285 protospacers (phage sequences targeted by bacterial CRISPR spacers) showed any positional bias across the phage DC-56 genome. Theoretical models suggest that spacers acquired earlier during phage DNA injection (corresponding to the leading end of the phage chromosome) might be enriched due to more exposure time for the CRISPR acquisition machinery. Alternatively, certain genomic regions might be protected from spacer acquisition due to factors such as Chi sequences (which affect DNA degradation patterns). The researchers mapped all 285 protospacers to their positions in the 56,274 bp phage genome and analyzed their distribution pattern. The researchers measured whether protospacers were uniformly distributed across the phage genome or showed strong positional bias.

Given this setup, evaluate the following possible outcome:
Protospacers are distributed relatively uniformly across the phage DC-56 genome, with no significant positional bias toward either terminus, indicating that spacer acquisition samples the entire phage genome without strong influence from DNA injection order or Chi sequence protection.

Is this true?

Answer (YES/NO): NO